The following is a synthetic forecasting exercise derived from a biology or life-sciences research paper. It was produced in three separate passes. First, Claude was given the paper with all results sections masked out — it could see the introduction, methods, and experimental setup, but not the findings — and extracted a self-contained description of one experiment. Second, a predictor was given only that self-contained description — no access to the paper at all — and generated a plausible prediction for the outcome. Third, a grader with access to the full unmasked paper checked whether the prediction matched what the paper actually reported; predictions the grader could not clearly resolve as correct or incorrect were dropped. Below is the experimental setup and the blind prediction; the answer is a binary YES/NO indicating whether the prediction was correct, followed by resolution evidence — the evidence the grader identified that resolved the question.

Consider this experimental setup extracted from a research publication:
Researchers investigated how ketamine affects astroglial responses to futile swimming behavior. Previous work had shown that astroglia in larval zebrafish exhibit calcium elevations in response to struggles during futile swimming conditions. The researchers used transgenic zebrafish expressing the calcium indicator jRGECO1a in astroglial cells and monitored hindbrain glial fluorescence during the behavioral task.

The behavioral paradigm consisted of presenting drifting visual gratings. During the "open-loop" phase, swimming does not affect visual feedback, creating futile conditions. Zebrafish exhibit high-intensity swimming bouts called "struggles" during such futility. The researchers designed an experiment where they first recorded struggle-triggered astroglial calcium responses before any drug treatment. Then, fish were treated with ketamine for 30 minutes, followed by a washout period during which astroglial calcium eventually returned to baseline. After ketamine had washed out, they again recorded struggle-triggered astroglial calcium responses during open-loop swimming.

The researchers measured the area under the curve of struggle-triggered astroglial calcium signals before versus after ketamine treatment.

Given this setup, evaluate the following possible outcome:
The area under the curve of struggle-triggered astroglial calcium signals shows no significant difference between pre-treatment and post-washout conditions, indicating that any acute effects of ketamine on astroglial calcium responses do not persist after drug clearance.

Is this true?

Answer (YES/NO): NO